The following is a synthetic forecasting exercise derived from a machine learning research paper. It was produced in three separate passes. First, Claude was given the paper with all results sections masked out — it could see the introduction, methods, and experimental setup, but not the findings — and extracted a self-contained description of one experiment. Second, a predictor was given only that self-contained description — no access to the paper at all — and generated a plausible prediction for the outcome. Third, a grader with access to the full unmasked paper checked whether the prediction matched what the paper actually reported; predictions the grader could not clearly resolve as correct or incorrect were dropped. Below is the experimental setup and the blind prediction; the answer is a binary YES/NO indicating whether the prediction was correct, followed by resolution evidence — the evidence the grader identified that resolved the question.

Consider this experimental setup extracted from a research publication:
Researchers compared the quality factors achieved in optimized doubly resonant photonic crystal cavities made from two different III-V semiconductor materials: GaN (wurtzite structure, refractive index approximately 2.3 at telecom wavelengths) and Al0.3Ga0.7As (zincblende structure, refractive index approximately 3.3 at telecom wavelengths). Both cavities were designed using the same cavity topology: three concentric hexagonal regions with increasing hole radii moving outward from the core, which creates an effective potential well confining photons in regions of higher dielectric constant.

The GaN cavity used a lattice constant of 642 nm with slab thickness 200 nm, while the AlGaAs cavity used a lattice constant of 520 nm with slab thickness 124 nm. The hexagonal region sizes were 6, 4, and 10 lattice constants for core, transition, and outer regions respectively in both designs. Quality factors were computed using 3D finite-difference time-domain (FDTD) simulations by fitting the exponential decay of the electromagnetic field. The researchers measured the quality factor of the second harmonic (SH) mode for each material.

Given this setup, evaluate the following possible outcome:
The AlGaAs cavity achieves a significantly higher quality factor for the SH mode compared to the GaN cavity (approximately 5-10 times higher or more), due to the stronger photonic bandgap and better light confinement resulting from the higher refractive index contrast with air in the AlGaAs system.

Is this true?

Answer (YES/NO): NO